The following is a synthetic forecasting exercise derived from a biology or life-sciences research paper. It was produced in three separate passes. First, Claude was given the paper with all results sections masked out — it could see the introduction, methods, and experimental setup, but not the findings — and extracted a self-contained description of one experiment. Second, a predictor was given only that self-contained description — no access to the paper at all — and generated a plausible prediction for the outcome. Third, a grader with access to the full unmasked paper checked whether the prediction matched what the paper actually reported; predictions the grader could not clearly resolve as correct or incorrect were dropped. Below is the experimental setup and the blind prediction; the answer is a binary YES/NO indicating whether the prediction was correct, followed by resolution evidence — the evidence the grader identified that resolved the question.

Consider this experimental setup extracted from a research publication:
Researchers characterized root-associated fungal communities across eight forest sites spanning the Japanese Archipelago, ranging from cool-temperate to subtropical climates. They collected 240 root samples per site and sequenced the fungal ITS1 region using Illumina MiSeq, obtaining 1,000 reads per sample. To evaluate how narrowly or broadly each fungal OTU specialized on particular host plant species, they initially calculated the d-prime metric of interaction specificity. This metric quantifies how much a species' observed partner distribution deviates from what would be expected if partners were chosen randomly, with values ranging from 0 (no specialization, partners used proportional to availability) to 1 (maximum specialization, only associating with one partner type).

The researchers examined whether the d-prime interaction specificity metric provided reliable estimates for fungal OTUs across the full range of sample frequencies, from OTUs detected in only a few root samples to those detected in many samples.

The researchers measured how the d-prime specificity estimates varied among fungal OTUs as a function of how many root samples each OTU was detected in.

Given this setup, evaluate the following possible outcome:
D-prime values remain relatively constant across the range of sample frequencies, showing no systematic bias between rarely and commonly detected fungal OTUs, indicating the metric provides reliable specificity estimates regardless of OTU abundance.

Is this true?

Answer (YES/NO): NO